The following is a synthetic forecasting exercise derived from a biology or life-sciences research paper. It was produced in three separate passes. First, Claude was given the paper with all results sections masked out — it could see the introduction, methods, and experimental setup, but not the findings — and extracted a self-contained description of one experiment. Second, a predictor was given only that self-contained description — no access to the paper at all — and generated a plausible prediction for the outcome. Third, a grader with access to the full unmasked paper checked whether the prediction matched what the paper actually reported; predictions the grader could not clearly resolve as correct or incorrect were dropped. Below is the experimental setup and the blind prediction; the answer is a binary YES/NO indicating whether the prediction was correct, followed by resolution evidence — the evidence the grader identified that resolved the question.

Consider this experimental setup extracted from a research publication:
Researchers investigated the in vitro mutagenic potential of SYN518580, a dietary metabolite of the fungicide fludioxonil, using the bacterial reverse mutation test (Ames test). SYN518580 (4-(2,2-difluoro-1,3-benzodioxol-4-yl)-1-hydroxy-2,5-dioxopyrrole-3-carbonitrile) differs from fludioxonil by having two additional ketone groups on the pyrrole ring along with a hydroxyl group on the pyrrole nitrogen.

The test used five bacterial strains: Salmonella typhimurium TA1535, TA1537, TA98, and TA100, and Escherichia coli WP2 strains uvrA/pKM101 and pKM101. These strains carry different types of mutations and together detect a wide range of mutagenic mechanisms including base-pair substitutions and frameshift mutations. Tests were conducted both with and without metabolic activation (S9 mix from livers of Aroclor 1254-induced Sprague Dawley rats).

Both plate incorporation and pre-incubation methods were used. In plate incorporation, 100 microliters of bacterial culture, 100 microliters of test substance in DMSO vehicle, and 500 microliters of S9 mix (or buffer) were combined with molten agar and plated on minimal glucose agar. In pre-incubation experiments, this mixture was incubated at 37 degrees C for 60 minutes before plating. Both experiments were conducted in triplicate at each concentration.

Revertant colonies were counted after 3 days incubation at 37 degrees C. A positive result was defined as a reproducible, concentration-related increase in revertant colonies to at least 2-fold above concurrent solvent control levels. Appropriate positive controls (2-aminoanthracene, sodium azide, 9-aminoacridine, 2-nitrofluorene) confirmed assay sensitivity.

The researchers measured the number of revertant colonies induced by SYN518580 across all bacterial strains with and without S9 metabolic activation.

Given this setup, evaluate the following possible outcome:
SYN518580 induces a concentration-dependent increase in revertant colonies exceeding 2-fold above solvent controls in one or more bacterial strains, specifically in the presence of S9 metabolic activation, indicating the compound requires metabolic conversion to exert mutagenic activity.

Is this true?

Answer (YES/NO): NO